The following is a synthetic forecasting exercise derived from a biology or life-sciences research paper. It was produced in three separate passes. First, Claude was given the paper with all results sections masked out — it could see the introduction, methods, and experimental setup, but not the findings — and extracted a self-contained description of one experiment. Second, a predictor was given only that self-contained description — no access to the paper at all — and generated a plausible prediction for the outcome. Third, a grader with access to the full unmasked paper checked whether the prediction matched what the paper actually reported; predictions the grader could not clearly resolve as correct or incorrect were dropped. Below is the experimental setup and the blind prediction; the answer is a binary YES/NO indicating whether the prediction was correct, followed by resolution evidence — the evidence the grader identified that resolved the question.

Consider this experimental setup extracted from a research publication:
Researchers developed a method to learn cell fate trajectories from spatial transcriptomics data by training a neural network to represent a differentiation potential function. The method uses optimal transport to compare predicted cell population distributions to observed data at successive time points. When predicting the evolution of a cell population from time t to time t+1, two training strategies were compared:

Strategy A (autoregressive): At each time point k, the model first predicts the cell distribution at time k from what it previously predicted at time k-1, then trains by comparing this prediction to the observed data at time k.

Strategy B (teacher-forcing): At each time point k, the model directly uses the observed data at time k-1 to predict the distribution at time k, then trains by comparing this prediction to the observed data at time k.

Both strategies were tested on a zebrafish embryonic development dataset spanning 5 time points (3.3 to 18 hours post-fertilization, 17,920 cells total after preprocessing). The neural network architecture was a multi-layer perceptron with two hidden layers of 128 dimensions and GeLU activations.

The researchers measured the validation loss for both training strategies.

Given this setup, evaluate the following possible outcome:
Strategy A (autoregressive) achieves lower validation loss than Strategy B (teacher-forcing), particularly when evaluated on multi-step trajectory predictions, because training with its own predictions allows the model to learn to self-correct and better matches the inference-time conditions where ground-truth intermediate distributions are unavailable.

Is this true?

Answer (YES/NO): NO